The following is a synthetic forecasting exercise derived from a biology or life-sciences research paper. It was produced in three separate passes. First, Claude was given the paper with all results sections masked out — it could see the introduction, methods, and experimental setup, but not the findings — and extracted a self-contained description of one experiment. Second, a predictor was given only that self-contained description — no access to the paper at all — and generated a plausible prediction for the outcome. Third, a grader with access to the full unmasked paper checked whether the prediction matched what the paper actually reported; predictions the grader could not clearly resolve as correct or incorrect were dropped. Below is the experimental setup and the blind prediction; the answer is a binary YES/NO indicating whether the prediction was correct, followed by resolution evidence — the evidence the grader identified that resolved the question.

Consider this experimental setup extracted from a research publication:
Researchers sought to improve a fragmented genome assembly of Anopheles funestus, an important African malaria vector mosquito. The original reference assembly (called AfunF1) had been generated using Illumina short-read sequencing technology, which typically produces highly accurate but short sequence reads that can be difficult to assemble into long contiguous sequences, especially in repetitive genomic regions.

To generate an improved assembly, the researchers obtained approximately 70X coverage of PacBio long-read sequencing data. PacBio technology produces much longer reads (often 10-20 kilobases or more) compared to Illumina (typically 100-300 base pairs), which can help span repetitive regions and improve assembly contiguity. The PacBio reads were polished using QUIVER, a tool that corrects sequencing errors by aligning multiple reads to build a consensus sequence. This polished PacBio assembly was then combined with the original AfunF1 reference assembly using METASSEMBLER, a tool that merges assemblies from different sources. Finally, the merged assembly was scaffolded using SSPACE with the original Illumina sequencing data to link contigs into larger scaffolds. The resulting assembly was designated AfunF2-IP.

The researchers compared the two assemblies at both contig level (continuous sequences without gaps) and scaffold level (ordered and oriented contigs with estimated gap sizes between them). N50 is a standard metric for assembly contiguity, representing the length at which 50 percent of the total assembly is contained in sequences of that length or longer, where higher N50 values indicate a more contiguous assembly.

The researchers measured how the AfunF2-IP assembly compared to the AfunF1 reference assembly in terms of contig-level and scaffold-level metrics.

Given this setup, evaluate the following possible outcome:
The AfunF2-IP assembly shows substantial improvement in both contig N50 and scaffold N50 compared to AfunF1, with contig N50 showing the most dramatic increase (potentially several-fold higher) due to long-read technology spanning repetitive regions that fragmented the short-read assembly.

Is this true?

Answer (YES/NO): NO